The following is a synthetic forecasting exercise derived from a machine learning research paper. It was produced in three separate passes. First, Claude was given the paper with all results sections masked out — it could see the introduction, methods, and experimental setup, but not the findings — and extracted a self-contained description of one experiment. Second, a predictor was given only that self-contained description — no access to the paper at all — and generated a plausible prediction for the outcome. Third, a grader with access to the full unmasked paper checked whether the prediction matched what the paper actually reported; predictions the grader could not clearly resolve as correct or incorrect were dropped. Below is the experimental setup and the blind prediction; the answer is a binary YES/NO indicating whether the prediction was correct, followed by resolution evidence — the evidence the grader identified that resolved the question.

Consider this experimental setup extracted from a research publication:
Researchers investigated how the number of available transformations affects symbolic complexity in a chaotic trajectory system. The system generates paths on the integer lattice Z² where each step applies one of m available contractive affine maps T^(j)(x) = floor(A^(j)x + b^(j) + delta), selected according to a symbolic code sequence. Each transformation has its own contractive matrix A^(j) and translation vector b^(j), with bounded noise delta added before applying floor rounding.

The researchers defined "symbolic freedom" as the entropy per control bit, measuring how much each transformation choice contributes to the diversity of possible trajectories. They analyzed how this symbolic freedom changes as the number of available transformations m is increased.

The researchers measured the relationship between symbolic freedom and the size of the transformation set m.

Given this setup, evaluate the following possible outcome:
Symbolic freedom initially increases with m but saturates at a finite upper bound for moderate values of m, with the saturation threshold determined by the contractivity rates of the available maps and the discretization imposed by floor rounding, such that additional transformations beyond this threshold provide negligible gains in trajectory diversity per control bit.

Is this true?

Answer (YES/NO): NO